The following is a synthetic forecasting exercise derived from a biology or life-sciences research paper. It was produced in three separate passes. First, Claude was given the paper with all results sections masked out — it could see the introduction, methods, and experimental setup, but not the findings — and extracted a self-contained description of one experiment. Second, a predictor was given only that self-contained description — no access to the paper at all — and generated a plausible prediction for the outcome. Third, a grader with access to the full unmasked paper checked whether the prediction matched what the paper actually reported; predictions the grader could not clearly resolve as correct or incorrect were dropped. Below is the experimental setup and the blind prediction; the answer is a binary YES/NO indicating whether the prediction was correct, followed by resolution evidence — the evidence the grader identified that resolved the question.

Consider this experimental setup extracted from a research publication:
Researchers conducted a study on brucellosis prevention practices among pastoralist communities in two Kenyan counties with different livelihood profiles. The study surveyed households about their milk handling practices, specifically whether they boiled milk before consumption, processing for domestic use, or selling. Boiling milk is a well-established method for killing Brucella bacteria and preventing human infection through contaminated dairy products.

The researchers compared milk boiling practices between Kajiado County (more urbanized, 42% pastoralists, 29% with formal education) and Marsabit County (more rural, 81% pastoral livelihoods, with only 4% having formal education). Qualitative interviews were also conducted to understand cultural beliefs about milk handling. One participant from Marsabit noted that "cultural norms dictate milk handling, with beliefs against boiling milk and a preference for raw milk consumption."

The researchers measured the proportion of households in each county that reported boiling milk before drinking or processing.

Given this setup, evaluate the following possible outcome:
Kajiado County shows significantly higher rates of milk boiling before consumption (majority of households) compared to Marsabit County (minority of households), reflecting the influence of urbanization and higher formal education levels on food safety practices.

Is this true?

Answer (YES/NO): YES